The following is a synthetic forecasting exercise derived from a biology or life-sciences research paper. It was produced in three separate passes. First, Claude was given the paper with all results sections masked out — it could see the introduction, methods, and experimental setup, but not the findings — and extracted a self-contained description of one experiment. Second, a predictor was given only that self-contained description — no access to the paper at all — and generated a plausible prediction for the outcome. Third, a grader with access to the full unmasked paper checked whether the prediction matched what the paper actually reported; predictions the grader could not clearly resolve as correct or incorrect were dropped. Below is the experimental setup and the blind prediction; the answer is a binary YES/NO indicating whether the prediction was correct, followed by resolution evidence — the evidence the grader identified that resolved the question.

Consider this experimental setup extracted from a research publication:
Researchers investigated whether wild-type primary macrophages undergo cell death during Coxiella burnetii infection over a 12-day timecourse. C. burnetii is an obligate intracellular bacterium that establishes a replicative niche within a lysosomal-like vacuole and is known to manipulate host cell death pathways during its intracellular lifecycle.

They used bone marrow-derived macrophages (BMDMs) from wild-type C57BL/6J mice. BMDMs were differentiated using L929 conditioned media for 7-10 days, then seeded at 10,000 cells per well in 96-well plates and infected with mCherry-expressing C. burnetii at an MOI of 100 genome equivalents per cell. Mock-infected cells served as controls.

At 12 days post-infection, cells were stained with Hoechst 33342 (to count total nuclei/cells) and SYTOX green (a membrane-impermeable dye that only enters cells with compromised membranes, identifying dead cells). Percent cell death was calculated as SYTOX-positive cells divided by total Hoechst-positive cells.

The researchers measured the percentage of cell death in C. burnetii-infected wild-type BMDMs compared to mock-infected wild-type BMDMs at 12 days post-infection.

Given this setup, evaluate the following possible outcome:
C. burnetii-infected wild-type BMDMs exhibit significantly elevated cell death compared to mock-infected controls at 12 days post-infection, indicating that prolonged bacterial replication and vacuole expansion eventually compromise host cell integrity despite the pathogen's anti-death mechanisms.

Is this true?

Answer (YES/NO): YES